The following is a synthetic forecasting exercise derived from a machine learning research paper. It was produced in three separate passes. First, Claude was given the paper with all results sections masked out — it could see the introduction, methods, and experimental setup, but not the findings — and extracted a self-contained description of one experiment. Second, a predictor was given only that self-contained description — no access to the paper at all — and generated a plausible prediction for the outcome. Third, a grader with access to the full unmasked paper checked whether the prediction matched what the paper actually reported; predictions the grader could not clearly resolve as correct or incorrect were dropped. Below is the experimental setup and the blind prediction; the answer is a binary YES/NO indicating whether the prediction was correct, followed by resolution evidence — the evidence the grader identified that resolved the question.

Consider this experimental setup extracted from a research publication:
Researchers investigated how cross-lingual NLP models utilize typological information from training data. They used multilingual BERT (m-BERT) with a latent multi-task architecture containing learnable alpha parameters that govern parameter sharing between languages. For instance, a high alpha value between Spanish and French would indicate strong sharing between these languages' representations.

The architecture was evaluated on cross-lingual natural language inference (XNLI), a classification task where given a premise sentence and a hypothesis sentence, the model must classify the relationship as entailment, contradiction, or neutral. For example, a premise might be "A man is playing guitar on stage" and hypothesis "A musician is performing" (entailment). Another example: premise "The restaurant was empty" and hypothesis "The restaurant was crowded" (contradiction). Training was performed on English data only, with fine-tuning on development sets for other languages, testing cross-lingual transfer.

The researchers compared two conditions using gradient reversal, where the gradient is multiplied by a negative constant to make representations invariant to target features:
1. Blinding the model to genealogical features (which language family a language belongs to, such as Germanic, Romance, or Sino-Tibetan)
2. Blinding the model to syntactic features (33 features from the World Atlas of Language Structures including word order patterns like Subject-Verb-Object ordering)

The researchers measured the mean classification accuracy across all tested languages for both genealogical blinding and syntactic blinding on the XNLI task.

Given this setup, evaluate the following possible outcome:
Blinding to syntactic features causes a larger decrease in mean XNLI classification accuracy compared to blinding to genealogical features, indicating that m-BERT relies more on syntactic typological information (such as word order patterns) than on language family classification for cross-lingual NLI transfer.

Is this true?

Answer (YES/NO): YES